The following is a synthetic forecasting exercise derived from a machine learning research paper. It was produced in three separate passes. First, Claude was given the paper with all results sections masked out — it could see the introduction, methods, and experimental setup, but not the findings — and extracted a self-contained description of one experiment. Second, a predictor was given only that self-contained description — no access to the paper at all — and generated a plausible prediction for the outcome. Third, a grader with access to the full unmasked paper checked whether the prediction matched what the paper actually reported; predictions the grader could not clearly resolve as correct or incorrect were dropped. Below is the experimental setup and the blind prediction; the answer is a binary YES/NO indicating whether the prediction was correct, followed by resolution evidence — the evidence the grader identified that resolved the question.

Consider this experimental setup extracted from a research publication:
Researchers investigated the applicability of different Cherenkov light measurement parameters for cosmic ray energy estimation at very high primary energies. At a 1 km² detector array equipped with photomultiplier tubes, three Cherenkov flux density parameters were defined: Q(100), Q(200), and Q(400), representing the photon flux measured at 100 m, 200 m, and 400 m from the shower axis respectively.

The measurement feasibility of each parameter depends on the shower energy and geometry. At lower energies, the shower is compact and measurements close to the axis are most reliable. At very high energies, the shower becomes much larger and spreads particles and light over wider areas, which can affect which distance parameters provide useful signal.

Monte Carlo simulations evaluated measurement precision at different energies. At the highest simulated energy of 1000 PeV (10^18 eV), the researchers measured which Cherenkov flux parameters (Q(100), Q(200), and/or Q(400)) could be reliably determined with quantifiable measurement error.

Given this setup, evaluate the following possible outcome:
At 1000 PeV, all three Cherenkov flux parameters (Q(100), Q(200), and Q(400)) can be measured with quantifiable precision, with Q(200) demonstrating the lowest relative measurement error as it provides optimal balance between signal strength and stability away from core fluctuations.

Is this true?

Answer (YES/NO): NO